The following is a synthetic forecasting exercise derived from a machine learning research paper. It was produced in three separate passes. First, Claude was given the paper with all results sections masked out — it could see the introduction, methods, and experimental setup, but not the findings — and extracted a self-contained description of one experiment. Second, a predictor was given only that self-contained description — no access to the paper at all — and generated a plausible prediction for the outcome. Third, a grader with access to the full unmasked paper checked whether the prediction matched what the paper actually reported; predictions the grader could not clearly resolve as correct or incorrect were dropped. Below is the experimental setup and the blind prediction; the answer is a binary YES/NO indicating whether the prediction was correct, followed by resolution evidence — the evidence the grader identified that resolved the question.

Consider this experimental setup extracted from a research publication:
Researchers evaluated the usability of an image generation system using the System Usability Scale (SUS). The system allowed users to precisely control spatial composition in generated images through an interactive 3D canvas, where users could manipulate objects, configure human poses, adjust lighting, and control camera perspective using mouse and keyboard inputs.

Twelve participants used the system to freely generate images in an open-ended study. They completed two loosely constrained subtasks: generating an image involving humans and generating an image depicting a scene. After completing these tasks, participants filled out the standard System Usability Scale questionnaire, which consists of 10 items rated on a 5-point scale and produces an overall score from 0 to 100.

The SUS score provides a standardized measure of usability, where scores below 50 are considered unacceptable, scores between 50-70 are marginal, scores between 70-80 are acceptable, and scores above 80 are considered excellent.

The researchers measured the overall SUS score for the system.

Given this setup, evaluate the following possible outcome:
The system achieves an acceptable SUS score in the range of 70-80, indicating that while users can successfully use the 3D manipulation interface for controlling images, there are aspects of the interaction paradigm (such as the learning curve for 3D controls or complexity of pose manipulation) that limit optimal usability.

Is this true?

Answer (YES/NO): NO